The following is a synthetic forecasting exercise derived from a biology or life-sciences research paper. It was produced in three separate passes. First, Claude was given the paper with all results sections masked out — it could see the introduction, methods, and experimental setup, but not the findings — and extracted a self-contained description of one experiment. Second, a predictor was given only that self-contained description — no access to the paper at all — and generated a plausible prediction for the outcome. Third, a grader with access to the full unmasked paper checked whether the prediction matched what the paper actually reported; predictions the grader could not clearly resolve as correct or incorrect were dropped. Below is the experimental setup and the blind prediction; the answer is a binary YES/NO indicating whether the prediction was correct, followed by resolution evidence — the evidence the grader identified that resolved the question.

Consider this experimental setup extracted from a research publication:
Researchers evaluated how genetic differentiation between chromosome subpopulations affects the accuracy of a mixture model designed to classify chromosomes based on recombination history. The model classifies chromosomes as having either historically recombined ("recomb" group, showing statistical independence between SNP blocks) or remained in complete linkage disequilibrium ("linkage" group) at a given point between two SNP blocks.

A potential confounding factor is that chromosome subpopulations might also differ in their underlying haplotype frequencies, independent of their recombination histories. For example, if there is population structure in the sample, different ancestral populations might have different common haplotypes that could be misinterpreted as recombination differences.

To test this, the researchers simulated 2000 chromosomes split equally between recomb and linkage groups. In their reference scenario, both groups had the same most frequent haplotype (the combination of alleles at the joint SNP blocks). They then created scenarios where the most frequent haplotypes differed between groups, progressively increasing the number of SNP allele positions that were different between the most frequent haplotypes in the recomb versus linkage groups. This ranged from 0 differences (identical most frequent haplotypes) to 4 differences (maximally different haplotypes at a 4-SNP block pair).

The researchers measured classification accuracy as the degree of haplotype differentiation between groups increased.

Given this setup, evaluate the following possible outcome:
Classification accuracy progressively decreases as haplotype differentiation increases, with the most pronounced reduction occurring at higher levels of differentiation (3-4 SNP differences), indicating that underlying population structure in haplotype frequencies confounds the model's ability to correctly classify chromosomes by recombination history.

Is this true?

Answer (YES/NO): NO